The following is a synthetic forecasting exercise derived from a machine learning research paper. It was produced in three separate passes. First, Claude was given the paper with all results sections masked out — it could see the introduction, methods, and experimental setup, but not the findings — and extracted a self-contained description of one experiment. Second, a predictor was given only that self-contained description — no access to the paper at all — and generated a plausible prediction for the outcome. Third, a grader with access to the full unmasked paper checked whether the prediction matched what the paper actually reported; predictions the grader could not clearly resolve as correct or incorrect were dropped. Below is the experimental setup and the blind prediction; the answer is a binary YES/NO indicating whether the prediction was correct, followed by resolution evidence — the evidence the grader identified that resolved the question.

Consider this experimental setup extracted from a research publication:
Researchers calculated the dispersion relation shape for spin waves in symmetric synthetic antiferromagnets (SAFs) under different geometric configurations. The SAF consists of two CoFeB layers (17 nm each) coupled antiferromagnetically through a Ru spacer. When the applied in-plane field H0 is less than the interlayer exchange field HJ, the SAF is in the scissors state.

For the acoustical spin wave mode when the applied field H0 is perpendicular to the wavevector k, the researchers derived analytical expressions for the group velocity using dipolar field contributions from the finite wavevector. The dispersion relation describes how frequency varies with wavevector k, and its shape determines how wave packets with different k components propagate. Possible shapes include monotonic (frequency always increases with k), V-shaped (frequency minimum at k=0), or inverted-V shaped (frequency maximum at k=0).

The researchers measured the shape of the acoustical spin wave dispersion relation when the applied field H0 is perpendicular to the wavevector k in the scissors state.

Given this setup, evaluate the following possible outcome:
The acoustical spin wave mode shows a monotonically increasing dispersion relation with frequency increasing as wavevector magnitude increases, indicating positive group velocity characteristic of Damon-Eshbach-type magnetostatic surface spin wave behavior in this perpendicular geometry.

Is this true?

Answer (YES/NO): NO